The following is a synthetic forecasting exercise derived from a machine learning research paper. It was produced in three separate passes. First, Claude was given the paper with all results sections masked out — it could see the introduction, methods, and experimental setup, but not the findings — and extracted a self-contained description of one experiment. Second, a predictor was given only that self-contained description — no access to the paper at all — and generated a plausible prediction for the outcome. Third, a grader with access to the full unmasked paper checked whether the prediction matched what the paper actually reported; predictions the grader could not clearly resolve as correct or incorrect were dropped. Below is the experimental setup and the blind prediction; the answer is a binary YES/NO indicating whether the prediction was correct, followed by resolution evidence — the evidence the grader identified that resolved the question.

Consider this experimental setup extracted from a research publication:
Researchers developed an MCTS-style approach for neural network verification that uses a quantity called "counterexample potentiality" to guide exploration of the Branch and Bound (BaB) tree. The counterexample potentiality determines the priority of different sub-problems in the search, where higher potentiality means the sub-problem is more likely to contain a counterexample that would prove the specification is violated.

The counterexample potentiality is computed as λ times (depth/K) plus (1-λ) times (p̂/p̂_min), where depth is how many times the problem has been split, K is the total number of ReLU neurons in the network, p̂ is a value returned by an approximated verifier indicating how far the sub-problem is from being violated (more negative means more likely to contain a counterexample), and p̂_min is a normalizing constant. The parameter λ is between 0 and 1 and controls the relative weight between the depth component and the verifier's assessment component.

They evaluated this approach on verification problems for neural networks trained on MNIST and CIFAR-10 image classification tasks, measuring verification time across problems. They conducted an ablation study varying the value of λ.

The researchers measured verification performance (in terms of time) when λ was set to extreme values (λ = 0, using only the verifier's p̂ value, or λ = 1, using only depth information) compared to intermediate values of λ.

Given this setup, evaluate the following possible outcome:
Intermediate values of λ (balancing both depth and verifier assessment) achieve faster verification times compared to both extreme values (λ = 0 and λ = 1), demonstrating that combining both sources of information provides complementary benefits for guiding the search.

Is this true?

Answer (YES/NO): YES